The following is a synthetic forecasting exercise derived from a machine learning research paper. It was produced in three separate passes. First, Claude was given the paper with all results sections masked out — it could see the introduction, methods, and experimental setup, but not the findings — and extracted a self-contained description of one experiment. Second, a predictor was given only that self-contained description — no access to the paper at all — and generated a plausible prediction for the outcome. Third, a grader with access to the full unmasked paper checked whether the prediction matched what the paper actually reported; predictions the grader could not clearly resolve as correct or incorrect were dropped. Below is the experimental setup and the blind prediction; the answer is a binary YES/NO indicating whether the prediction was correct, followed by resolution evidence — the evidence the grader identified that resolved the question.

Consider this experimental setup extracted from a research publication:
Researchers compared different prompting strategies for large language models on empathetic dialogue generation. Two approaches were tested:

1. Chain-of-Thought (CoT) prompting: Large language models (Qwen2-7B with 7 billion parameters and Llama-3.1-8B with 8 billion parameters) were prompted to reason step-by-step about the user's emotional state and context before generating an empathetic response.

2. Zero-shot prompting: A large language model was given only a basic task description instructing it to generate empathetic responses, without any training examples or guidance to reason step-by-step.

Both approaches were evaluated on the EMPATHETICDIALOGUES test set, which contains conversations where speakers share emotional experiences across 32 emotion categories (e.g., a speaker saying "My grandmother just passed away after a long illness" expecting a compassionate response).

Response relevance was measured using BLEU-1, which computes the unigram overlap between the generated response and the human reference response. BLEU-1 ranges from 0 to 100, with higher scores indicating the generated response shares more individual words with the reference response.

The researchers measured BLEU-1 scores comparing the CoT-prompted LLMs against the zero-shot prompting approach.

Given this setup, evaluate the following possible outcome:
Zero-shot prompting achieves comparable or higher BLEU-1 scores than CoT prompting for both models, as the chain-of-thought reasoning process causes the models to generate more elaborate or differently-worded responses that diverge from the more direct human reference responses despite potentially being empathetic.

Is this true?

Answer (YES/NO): NO